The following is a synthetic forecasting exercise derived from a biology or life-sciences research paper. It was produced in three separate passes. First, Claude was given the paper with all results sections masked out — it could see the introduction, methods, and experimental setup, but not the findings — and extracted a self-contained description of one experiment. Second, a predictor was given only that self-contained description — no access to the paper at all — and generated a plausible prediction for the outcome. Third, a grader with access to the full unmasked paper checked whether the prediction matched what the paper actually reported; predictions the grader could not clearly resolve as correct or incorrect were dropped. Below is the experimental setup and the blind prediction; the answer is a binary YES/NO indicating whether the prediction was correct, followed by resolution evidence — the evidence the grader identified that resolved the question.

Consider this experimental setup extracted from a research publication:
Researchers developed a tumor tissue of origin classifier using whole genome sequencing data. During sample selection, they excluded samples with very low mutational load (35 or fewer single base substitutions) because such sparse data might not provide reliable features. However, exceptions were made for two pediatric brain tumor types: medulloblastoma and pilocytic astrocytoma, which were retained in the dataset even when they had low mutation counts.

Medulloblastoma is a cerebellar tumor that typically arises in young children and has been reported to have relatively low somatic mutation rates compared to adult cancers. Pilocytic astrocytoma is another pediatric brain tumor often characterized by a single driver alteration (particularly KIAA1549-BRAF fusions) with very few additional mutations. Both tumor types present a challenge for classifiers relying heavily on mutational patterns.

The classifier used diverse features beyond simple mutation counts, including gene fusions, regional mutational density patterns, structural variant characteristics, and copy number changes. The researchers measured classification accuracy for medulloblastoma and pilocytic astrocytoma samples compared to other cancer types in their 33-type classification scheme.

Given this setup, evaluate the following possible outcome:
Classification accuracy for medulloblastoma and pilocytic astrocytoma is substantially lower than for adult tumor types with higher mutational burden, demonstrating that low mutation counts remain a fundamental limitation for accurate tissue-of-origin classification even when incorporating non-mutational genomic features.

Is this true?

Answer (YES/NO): NO